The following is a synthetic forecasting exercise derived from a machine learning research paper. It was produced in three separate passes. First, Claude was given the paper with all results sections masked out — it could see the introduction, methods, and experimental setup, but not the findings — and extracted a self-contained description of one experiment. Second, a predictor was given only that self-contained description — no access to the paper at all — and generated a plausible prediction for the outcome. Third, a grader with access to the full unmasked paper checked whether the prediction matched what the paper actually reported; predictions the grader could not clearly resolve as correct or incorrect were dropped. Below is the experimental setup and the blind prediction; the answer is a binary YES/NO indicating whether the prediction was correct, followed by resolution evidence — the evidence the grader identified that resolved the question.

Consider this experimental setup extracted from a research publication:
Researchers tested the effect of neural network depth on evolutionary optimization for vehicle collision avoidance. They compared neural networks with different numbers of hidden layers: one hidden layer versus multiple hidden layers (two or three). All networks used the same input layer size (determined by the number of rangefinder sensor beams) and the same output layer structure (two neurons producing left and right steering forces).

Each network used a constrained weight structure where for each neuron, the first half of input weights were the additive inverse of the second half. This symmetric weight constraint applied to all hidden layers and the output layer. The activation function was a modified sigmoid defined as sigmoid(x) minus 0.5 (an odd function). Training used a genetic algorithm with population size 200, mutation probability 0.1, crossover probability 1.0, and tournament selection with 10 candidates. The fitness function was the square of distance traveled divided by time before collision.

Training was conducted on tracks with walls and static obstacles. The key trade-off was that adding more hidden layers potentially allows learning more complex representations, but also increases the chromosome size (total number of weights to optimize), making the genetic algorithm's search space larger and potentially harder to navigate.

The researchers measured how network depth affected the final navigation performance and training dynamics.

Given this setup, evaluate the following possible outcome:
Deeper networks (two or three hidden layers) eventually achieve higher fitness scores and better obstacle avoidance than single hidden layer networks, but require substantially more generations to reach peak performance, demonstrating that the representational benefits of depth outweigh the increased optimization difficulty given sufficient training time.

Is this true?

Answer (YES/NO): NO